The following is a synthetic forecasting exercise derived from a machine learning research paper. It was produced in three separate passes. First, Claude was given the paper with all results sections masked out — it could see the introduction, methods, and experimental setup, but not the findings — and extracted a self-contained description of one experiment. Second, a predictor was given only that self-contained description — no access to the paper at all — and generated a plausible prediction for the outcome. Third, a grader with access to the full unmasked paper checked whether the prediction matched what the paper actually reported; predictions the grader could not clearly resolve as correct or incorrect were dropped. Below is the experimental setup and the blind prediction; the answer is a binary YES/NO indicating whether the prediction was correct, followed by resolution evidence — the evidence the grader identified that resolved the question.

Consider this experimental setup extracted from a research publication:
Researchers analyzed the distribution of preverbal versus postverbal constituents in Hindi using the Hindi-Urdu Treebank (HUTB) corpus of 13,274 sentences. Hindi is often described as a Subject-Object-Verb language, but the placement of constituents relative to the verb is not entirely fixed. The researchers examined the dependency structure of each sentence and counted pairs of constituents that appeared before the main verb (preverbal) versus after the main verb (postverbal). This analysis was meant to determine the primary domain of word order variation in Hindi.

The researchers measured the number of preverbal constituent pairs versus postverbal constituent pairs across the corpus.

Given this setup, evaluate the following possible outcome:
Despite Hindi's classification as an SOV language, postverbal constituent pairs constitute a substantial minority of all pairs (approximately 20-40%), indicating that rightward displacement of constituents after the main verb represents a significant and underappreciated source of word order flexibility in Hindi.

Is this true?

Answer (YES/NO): NO